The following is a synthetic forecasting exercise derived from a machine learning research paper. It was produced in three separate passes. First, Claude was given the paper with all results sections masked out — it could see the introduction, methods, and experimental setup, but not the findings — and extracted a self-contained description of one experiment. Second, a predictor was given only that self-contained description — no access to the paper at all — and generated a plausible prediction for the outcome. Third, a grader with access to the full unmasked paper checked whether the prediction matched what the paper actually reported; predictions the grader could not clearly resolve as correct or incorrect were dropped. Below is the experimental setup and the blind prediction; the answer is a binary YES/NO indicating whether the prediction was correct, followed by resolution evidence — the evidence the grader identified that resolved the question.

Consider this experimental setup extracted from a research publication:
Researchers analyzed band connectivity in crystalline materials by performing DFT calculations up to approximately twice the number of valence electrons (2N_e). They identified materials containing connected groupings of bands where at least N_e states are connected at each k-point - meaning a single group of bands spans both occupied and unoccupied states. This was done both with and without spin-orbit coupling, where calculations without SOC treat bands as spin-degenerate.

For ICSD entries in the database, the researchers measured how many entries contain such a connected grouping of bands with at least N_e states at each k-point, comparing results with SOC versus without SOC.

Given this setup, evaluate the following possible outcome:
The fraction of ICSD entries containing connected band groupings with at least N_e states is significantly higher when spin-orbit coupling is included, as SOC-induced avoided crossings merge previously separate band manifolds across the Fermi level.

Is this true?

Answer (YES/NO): NO